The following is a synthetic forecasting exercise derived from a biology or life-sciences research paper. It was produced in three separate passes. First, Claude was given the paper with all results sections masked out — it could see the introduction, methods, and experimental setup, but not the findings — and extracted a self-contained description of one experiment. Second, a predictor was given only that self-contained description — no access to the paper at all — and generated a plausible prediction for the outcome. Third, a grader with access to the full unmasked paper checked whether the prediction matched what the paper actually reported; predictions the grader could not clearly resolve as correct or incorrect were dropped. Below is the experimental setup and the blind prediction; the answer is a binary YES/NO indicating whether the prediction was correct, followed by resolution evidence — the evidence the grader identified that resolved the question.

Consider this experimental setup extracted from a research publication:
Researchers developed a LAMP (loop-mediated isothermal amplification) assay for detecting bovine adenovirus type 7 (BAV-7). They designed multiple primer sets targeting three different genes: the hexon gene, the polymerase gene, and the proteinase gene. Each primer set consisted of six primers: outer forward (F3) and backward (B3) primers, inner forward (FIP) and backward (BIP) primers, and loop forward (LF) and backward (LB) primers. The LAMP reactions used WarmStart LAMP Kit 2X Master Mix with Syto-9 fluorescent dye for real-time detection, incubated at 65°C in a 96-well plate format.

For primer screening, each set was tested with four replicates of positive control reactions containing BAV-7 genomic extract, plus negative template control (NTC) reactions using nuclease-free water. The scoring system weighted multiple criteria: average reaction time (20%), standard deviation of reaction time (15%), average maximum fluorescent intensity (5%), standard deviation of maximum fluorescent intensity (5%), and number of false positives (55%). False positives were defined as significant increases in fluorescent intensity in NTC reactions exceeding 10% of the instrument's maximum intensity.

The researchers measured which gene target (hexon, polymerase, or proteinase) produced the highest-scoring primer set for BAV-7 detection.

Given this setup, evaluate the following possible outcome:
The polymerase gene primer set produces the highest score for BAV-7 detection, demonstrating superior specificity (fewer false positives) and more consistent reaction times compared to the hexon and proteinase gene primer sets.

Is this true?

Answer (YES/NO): NO